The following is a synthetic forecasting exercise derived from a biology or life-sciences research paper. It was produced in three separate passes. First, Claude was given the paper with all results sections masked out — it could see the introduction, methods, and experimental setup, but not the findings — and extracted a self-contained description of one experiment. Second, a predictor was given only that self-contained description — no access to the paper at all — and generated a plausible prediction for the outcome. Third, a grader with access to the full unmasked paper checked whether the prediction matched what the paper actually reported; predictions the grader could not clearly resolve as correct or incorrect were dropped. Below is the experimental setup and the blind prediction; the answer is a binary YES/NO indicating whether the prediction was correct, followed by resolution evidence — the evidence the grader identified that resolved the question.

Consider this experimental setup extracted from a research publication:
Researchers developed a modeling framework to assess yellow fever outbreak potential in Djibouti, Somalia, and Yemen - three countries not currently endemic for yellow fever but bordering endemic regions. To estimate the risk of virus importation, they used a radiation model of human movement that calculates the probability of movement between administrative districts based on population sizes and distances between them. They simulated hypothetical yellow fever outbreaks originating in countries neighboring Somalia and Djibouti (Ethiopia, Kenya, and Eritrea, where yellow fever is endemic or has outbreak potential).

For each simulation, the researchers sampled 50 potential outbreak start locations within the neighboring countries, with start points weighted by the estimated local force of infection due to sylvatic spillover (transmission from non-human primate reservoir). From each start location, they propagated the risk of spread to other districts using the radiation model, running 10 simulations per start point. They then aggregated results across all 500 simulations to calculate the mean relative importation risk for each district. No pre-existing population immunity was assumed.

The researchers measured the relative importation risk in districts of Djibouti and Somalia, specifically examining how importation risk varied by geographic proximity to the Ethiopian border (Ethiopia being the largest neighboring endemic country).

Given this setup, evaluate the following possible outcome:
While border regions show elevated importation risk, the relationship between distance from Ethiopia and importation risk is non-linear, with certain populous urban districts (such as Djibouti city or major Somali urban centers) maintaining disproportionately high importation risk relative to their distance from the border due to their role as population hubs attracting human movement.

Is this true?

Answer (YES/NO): YES